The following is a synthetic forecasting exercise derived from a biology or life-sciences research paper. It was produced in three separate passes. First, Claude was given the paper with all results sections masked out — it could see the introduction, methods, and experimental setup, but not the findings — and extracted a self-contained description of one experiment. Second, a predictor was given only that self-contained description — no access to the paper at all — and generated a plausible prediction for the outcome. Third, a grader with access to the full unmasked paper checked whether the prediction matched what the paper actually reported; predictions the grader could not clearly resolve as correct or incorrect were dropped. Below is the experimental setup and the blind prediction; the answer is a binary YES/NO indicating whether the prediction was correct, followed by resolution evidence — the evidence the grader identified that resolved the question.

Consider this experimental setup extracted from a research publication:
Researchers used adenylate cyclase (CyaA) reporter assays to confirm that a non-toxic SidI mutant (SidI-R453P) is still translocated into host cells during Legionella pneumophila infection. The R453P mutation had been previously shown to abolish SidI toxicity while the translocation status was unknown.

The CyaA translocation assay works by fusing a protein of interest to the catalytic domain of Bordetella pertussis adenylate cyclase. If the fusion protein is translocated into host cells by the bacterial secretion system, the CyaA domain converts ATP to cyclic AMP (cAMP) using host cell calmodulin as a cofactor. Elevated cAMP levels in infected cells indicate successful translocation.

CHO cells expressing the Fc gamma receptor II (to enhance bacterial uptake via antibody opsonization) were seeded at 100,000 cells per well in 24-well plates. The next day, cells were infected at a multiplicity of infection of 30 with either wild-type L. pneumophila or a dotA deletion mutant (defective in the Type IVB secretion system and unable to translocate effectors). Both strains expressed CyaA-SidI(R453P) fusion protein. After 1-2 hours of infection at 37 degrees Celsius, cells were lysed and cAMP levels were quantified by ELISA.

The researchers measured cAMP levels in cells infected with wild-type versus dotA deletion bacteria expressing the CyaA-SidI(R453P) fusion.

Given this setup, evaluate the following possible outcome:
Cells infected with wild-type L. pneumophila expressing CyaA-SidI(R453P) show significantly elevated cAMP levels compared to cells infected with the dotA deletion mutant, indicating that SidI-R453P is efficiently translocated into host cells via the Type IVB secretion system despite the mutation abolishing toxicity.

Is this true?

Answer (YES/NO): YES